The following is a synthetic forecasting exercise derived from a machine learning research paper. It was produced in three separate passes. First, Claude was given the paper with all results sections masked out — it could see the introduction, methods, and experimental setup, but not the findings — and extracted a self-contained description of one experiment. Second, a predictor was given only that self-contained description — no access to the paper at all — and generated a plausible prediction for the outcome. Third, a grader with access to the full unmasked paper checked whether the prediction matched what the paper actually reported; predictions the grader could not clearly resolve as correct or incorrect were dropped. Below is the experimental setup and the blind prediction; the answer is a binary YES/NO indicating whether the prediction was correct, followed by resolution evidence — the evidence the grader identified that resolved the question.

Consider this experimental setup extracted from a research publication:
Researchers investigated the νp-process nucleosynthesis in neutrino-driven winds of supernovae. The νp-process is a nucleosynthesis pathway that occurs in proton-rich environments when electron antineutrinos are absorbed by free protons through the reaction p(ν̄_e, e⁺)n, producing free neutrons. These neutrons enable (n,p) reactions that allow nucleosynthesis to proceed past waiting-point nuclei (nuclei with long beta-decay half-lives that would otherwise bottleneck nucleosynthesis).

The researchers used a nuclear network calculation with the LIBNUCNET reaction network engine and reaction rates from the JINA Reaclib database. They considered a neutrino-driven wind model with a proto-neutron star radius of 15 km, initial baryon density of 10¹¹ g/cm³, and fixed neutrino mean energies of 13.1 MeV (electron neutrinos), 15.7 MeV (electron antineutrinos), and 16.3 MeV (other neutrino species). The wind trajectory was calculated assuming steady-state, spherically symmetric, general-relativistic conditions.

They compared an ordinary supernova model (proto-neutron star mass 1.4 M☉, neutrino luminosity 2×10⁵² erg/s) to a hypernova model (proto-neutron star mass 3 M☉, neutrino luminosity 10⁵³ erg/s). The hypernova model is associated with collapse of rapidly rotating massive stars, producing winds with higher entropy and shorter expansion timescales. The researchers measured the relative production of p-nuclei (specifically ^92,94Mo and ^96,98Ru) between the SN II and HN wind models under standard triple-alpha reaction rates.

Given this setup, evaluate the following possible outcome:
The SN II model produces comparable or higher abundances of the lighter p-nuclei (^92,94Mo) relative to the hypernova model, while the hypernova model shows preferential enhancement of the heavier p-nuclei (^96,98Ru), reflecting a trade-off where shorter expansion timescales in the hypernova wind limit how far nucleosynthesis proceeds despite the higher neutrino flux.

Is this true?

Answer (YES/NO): NO